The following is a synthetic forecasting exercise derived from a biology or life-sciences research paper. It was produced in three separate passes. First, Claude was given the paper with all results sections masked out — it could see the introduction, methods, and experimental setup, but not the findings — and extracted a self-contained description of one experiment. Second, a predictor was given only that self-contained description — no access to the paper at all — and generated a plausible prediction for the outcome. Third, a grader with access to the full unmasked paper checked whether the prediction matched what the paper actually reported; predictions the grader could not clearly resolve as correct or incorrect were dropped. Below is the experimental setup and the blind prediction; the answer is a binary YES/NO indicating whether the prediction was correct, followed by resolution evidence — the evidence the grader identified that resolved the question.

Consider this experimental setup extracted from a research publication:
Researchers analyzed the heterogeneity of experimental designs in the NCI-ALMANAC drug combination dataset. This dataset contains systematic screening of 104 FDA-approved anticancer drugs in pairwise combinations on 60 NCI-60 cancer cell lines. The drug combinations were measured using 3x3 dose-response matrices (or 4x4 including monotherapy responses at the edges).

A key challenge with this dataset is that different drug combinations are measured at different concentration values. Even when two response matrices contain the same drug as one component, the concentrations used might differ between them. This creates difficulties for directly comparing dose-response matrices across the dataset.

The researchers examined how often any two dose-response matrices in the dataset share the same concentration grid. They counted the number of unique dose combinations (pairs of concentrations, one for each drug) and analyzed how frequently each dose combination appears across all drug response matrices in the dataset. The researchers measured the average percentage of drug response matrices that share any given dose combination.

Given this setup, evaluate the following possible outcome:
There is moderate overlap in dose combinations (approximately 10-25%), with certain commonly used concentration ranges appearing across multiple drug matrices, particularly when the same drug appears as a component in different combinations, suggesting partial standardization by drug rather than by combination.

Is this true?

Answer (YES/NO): NO